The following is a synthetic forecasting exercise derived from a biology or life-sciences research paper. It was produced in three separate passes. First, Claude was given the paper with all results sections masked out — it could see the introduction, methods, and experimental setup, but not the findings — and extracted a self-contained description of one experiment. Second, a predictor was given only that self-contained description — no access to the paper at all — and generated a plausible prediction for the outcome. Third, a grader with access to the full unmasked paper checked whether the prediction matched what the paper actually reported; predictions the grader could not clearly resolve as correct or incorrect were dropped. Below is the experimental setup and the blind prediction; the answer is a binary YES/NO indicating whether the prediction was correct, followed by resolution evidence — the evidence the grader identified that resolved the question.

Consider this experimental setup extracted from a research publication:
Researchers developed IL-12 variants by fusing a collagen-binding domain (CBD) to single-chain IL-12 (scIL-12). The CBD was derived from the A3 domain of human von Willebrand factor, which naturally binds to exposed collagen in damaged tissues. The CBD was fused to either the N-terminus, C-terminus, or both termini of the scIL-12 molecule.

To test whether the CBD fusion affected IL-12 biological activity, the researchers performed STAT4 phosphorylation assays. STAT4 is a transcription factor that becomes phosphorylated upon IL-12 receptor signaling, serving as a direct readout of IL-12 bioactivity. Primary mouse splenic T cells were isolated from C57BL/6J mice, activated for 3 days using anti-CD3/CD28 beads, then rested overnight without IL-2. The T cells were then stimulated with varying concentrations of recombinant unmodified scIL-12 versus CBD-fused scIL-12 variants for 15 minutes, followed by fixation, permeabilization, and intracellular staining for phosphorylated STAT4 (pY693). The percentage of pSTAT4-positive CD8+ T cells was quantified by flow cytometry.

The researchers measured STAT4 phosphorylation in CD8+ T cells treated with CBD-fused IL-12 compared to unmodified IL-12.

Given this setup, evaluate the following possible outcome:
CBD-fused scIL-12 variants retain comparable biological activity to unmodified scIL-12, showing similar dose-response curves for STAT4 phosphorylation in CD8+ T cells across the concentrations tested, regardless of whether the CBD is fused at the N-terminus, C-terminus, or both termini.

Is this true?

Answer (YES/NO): NO